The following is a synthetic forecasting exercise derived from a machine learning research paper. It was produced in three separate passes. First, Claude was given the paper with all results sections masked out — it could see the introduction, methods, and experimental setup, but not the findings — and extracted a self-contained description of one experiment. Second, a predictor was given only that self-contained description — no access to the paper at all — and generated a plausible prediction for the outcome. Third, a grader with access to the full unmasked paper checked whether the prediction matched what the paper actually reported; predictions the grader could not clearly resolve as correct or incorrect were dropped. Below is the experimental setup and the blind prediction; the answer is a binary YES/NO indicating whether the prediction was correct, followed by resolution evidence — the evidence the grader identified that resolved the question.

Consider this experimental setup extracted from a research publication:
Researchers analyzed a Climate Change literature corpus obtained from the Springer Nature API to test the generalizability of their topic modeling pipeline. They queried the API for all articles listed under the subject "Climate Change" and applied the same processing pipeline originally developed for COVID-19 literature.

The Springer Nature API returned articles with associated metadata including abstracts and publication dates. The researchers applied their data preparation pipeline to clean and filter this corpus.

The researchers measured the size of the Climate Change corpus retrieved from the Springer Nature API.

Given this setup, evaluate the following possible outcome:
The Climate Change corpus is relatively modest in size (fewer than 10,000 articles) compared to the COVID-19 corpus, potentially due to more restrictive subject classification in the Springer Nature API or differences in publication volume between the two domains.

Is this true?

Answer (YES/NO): NO